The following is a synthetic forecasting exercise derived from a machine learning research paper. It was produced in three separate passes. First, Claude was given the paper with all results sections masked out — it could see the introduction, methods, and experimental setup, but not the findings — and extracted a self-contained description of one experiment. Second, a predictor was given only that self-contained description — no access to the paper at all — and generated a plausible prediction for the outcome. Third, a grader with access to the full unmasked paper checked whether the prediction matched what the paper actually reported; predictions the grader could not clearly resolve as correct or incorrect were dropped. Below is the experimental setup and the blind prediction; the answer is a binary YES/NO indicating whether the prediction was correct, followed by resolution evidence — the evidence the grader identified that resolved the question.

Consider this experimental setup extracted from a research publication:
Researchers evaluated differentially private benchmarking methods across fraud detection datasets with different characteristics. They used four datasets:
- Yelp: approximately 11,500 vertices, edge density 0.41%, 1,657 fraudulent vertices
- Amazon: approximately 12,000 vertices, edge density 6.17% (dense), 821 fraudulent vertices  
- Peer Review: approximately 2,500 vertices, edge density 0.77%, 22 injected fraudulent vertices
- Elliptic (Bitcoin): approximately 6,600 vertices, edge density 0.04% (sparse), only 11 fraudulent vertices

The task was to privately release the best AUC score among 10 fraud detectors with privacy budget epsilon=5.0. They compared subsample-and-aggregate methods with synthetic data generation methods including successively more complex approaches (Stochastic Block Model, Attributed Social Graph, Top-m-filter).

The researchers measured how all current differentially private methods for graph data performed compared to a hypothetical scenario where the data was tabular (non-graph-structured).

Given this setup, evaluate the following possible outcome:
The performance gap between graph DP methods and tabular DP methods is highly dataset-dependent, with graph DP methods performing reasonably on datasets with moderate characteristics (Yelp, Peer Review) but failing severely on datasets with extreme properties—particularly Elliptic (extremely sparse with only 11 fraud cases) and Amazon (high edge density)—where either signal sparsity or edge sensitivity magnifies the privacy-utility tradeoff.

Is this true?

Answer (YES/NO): NO